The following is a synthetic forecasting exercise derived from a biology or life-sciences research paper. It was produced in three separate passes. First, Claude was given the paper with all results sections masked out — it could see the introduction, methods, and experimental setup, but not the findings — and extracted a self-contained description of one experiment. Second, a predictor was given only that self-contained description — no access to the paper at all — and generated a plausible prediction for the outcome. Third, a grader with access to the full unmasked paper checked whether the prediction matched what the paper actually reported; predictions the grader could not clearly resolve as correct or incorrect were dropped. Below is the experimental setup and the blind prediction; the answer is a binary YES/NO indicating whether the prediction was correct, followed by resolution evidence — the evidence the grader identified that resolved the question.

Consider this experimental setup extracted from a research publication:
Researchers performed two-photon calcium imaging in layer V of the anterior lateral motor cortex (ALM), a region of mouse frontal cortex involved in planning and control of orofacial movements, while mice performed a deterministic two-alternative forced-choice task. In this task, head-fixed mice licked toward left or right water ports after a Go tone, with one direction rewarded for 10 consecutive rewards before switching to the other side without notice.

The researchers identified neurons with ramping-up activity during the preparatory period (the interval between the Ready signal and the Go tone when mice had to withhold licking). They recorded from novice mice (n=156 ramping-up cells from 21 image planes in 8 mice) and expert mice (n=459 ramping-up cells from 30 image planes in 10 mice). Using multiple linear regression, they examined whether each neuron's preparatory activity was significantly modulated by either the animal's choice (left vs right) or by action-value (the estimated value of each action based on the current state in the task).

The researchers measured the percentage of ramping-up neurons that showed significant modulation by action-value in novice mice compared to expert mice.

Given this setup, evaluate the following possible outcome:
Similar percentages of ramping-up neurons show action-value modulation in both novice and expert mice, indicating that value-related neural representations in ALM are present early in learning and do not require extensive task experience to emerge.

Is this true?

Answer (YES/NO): NO